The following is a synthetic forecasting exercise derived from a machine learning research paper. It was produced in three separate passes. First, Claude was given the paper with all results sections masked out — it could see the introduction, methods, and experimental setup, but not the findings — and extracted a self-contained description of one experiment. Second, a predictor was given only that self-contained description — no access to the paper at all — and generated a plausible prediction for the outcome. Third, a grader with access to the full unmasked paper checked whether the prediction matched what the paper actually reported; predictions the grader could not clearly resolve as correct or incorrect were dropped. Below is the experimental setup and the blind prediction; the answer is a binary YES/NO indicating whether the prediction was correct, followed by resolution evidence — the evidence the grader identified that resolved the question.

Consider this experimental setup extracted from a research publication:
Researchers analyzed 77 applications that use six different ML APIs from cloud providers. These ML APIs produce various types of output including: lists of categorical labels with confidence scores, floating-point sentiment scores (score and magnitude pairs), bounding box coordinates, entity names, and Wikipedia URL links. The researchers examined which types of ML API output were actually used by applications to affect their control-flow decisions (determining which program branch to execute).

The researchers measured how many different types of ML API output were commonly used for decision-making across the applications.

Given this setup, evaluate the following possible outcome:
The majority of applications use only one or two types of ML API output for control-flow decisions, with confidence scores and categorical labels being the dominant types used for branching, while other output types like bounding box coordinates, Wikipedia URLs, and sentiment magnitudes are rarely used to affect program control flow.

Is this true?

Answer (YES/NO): NO